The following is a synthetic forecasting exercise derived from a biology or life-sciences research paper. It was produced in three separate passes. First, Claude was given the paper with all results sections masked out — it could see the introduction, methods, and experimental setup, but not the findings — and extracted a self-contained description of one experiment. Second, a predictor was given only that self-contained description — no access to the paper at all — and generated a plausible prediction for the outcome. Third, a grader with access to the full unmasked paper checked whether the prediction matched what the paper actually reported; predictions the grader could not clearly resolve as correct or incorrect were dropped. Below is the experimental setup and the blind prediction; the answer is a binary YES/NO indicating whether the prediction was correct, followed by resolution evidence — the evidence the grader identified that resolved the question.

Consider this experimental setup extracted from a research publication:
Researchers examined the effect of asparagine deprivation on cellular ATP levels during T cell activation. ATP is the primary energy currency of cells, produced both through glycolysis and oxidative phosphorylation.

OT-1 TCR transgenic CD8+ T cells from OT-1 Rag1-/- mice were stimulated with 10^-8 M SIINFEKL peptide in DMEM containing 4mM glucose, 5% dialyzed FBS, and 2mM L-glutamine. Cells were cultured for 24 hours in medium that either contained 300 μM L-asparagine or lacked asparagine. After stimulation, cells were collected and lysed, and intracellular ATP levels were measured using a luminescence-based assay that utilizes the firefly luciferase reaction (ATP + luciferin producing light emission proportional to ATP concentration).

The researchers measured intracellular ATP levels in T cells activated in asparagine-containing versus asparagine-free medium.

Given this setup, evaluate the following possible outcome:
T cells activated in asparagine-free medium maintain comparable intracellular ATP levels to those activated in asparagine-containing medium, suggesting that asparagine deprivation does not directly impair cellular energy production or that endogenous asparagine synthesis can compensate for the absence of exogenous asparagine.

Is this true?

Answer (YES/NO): NO